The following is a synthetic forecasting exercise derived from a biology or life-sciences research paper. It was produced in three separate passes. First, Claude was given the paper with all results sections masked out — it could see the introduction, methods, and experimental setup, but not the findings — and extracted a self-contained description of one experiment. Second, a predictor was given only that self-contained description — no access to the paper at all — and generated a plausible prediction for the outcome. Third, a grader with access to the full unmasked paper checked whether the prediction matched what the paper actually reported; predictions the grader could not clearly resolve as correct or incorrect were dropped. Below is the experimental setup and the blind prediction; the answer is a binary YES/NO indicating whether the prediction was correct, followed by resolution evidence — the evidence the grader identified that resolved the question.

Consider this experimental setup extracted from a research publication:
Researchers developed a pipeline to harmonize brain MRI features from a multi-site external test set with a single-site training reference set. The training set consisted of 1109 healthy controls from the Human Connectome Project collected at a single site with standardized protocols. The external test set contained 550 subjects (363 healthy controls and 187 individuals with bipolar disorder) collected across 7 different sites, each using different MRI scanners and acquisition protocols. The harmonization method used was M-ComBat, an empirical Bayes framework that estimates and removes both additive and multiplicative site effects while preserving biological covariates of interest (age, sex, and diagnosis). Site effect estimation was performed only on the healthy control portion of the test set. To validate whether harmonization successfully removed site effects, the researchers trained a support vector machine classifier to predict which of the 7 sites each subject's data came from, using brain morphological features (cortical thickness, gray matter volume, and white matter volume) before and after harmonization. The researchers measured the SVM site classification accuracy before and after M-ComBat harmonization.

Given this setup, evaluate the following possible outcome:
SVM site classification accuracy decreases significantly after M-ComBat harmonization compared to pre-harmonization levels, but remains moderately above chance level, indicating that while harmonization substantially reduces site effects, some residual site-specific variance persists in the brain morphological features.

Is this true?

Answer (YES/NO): NO